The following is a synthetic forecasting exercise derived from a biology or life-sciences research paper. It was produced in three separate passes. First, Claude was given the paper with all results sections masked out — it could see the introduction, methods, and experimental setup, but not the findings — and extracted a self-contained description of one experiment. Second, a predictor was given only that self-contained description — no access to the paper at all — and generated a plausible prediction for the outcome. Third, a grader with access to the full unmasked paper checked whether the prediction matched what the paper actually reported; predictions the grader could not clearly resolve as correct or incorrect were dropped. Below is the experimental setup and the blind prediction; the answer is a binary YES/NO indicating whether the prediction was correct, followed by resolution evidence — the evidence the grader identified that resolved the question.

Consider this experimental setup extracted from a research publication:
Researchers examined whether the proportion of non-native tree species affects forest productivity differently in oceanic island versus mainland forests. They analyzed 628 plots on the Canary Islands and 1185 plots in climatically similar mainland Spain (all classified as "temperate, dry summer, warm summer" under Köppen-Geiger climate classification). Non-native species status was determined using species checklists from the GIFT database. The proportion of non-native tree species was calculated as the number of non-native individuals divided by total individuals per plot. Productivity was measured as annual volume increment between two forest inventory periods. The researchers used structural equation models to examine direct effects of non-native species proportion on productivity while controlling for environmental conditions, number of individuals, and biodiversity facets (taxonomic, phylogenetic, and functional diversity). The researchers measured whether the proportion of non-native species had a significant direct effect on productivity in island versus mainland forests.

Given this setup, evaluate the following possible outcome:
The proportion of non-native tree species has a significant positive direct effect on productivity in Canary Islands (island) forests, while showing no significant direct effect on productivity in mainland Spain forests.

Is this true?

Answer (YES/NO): YES